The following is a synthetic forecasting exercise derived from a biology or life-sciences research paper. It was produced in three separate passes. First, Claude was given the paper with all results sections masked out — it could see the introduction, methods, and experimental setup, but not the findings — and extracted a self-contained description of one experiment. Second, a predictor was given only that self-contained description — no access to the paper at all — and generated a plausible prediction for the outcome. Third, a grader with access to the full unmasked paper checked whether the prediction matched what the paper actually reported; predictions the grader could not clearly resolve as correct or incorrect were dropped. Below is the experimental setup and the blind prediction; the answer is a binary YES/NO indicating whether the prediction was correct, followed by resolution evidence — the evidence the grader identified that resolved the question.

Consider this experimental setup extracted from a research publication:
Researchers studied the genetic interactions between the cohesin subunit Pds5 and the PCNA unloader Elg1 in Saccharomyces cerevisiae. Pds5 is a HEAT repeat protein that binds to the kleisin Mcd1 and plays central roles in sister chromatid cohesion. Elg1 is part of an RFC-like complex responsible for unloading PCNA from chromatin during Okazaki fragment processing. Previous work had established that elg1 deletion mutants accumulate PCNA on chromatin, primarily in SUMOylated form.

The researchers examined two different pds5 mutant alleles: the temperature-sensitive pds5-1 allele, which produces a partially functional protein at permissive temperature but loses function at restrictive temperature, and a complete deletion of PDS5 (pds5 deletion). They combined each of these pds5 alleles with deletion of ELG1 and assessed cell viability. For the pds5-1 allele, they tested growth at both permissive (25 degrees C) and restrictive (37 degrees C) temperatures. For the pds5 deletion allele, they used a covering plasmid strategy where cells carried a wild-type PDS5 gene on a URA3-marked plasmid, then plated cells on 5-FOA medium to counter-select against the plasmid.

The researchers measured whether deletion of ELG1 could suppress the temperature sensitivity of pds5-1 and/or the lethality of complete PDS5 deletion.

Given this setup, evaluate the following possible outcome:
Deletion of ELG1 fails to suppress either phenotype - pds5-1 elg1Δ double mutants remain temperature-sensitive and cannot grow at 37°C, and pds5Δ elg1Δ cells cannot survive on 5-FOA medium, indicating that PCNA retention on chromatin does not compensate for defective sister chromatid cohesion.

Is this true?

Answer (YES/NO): NO